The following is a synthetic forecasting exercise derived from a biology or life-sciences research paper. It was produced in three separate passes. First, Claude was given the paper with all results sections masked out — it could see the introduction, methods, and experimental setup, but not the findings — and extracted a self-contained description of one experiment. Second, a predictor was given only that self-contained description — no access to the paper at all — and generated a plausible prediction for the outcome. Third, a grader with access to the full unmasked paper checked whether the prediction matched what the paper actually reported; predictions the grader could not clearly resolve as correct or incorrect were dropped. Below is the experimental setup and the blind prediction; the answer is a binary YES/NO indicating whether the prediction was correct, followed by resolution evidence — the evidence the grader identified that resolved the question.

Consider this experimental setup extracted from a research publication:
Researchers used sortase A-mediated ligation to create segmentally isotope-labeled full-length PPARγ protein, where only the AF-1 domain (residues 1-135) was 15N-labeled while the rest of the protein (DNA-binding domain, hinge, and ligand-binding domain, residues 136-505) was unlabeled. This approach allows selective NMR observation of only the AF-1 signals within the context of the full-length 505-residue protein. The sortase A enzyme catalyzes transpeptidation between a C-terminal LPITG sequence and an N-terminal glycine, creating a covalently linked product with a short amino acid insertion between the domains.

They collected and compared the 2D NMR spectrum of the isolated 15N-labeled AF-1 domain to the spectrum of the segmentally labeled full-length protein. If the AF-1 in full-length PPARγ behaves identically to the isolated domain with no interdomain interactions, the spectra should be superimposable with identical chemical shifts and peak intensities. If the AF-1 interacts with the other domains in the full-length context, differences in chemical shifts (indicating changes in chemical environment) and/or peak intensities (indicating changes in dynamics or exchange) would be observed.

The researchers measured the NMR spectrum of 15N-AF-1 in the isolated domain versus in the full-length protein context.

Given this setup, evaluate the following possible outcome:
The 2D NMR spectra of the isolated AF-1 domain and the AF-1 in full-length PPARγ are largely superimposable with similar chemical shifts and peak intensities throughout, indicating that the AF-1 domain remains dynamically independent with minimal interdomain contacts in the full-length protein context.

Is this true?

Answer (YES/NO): NO